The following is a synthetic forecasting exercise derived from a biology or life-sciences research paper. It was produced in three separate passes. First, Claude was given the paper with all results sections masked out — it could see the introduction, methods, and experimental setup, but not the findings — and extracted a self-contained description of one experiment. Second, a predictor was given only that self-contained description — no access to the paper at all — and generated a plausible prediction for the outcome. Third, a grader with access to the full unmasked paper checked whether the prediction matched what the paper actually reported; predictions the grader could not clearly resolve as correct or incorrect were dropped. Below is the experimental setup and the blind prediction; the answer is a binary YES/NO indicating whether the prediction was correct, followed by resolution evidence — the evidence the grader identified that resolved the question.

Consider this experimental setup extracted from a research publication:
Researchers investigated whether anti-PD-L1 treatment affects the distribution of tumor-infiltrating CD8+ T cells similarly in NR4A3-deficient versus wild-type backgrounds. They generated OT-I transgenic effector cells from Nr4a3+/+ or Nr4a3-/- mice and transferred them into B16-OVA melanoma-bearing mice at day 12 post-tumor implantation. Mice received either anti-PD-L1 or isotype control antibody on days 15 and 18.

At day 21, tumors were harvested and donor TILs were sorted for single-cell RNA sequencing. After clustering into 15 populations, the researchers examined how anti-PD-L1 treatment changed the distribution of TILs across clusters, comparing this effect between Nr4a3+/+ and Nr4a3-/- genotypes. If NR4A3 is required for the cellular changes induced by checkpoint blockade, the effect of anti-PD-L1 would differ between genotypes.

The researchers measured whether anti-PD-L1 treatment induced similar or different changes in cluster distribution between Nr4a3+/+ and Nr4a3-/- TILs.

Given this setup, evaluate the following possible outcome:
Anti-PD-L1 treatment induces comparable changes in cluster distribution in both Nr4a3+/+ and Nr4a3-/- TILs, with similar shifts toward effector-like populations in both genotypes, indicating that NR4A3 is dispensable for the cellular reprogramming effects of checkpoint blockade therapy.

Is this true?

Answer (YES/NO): NO